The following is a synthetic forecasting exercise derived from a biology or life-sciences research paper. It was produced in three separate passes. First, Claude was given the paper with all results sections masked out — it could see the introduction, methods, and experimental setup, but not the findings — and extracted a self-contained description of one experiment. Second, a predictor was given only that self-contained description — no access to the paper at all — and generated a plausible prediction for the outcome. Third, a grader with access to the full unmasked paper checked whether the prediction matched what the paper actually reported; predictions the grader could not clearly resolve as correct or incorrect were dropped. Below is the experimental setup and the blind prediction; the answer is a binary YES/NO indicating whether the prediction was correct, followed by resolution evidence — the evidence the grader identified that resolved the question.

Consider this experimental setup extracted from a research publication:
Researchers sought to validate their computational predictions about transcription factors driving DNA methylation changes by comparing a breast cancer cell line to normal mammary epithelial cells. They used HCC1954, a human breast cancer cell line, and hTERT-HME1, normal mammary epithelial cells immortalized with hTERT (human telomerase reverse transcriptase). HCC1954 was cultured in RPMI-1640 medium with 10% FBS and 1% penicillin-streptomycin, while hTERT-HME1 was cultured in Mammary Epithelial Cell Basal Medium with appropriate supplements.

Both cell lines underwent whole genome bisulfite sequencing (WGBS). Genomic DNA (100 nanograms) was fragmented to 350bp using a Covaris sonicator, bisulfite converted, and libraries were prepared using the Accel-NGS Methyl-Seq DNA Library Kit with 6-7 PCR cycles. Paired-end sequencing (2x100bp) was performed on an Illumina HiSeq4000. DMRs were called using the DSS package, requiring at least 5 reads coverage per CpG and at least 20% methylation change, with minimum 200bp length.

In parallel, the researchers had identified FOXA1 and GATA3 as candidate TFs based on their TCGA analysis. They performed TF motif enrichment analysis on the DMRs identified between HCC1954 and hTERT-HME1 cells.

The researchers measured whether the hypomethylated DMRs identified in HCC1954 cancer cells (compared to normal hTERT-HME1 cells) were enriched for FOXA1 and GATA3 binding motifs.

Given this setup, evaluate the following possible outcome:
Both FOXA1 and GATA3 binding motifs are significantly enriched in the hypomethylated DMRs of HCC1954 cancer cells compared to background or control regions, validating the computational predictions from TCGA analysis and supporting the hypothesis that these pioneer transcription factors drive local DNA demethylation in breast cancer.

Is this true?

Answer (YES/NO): YES